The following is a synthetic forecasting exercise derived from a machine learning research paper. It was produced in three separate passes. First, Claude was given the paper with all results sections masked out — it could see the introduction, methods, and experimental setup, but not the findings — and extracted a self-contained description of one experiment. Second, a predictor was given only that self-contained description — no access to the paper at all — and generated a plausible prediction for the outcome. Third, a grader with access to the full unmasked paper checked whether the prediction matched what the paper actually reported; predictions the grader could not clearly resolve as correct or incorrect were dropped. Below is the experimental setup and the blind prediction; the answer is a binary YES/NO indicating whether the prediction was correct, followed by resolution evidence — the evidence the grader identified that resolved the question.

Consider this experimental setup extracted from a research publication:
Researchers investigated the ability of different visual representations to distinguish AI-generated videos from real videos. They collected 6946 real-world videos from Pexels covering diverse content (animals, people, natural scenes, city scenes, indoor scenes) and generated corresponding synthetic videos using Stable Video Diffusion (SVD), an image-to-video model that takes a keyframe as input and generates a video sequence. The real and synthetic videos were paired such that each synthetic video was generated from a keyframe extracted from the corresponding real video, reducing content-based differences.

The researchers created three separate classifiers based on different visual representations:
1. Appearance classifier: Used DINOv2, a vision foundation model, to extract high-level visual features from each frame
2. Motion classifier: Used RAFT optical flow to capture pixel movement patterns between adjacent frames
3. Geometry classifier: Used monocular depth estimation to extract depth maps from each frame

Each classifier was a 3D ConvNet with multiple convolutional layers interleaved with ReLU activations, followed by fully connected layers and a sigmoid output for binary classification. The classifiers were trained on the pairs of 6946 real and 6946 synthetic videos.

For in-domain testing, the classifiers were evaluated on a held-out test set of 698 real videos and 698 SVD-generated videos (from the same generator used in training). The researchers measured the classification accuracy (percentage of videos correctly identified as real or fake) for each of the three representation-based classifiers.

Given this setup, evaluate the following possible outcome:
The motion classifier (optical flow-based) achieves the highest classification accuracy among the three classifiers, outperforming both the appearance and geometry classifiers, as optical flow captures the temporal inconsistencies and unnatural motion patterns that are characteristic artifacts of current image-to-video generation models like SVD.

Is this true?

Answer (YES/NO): NO